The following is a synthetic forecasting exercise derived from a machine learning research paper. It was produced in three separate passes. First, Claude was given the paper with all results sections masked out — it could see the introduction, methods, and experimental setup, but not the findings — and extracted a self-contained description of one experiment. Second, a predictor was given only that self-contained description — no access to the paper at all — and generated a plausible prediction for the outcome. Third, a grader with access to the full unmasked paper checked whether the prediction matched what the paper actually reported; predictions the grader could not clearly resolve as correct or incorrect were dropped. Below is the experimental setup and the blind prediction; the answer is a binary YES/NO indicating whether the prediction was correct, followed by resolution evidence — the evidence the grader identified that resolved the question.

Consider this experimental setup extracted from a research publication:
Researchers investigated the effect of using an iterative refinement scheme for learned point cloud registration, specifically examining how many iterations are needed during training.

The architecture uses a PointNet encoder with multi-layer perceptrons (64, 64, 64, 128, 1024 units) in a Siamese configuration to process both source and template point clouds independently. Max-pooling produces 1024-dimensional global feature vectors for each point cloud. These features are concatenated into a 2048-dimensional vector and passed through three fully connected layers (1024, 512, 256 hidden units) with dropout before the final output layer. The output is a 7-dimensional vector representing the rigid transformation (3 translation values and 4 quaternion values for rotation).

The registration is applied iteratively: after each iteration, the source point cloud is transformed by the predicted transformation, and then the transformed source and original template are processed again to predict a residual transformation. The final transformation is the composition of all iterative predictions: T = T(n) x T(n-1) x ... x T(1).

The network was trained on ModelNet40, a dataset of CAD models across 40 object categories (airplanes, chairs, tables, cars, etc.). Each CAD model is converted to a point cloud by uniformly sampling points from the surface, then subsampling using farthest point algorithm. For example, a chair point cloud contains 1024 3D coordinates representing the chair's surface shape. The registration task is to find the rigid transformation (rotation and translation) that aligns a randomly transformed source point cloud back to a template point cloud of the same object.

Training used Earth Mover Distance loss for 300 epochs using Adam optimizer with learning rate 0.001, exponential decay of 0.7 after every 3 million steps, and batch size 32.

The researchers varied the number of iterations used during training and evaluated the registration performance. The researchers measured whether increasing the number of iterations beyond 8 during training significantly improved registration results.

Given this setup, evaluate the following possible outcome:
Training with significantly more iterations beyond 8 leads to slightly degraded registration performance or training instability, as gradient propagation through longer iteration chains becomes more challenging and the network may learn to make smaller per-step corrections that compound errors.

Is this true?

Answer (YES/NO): NO